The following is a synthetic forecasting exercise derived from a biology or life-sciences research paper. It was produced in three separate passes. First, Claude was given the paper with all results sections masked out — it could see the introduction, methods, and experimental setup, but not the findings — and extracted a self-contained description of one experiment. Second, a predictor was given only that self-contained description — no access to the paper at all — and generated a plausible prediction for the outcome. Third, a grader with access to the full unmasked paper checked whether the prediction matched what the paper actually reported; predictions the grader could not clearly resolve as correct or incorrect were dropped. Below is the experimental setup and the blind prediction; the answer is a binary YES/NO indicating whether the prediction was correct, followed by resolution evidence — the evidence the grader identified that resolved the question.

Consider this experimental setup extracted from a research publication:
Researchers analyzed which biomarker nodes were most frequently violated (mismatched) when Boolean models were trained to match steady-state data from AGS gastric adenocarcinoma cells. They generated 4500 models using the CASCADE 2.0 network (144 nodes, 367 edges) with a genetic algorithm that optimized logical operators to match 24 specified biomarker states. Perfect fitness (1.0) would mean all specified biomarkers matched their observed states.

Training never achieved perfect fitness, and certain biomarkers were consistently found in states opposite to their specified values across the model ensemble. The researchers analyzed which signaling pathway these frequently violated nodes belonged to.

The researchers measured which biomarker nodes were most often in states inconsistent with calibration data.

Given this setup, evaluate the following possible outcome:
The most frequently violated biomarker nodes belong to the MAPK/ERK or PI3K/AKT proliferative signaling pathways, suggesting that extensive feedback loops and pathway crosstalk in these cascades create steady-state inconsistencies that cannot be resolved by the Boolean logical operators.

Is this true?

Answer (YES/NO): YES